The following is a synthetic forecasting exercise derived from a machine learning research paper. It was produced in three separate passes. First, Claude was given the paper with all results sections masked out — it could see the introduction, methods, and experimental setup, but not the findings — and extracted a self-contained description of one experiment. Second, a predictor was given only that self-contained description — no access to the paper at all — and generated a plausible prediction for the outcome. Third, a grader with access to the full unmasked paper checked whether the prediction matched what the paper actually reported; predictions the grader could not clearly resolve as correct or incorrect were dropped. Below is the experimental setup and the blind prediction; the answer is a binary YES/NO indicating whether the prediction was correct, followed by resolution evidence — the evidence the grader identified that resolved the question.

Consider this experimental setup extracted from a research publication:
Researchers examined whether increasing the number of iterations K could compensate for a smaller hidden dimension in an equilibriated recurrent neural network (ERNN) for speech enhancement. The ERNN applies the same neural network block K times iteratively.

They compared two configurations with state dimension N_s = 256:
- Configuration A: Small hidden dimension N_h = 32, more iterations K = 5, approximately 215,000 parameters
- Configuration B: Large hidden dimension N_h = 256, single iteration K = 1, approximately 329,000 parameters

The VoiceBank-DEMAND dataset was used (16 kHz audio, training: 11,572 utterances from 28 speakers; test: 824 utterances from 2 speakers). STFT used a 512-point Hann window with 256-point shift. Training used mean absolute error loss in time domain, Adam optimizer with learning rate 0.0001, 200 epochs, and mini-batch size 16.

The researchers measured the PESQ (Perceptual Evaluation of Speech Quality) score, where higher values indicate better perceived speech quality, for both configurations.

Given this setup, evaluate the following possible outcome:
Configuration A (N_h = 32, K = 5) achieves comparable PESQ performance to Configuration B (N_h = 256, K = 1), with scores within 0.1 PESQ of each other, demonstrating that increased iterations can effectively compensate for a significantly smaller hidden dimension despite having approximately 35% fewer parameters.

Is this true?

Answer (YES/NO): NO